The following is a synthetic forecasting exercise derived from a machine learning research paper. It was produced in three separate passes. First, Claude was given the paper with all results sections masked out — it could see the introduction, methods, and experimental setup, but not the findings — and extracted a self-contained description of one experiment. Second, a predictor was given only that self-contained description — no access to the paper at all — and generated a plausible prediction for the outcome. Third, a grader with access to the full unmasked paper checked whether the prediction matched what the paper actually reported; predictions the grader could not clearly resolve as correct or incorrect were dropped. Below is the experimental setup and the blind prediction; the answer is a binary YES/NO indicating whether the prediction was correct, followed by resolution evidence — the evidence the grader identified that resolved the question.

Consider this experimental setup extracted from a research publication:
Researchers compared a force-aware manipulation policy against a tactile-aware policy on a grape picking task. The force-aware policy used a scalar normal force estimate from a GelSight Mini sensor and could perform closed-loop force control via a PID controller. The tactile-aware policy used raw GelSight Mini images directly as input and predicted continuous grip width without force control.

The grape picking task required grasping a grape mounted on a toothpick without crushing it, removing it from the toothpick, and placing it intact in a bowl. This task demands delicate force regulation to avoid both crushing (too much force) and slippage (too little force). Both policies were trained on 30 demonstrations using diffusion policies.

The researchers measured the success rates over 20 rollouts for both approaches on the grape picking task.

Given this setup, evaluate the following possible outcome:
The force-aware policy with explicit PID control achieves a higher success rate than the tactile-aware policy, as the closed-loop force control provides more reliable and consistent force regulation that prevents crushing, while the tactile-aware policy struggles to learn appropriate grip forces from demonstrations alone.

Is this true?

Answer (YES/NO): YES